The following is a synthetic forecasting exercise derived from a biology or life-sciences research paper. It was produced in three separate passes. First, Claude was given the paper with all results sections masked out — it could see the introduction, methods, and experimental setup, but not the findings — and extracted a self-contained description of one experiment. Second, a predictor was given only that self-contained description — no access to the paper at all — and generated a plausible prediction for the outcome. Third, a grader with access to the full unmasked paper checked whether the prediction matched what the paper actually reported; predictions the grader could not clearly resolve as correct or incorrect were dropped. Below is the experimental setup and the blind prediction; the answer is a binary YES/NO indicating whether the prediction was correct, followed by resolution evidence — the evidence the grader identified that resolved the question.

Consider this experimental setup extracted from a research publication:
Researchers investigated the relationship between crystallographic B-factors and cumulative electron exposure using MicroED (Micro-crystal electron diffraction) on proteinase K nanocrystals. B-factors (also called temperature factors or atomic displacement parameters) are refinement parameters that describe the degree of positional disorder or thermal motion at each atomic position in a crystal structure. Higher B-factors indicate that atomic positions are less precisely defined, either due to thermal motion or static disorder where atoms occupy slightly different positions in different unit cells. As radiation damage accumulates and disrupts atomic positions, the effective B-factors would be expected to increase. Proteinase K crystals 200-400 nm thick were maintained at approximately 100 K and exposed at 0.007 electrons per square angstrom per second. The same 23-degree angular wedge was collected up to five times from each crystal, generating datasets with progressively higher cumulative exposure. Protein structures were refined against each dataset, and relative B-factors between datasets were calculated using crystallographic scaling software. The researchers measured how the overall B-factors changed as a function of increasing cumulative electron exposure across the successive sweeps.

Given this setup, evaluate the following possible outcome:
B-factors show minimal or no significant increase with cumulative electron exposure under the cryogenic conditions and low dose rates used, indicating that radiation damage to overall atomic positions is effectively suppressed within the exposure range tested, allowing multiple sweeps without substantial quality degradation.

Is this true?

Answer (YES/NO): NO